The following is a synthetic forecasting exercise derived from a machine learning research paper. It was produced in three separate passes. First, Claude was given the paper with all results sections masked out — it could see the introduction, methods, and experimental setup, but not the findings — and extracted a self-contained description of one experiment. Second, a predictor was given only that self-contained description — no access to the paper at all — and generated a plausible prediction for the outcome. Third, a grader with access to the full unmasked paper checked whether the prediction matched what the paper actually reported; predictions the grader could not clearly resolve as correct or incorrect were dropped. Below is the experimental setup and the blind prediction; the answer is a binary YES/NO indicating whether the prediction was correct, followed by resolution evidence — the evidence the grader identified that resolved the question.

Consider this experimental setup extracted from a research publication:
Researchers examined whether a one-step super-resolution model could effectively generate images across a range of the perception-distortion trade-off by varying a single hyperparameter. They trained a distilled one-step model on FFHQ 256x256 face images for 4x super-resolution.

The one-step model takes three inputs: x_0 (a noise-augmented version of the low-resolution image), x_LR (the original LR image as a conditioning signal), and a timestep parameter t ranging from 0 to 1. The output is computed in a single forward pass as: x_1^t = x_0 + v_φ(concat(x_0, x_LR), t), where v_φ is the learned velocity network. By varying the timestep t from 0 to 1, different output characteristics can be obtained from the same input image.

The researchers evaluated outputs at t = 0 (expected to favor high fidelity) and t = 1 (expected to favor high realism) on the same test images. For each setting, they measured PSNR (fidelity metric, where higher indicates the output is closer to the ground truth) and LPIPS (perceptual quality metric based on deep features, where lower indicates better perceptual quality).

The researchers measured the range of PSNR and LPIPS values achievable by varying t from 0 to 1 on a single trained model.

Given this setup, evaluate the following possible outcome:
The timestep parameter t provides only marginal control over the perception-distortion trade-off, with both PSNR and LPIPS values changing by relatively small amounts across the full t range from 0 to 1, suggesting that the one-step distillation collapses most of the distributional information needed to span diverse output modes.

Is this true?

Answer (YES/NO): NO